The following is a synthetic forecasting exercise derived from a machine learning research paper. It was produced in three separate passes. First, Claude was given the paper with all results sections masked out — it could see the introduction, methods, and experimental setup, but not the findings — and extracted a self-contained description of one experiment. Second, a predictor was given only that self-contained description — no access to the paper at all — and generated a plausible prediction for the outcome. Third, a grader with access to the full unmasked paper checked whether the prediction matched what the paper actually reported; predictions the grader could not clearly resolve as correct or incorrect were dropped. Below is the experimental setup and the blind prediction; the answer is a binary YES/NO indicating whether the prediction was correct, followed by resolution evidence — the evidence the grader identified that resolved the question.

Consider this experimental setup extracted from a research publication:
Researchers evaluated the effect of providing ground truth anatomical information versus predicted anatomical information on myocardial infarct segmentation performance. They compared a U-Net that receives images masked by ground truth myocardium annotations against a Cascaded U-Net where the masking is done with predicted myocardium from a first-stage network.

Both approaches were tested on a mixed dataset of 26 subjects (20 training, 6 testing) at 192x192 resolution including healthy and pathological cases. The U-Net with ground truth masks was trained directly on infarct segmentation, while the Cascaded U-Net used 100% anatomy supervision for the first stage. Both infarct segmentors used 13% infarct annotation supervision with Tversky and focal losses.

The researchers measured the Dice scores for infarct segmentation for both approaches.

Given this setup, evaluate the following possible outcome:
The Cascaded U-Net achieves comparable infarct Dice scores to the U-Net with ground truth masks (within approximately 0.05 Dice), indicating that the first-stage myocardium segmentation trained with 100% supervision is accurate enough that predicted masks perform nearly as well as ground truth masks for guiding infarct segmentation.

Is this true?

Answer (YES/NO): NO